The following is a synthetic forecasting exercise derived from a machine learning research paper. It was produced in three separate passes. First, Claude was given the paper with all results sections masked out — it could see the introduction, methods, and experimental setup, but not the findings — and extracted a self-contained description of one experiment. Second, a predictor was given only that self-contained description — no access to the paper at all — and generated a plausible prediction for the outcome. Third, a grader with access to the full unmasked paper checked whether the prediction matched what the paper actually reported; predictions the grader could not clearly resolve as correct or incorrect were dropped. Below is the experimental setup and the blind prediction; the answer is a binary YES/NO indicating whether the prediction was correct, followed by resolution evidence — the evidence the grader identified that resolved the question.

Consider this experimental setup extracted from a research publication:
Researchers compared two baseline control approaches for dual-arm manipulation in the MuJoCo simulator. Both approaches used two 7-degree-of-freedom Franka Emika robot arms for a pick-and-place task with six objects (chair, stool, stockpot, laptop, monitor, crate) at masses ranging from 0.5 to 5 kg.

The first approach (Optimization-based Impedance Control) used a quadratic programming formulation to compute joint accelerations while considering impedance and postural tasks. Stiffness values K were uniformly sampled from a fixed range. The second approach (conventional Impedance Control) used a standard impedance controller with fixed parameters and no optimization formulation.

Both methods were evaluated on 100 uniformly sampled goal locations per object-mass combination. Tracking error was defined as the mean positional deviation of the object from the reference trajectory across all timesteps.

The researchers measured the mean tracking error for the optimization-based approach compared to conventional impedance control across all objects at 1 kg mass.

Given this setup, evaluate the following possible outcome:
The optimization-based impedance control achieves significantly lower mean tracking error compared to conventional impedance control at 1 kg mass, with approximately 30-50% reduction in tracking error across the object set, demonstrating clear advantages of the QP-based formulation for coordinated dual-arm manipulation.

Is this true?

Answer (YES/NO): NO